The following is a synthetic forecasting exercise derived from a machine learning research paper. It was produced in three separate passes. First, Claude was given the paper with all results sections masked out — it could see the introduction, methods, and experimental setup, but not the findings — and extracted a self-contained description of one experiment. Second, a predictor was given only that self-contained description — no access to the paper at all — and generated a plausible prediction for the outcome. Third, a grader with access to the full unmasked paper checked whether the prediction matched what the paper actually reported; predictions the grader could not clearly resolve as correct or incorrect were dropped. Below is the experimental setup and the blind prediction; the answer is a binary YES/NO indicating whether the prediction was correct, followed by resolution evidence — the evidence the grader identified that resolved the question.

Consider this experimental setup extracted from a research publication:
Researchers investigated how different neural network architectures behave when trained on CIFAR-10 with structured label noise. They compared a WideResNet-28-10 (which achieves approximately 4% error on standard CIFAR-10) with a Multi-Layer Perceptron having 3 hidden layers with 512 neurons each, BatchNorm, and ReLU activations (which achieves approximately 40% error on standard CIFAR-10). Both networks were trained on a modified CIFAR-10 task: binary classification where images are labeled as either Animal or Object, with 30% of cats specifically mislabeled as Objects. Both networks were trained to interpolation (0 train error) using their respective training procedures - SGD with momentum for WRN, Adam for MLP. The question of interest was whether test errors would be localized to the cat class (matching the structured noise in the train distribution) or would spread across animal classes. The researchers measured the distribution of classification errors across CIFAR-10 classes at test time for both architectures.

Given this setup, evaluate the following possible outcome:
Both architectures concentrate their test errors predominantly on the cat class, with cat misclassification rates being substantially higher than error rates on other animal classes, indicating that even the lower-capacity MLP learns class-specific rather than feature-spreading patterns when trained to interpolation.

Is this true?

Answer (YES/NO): NO